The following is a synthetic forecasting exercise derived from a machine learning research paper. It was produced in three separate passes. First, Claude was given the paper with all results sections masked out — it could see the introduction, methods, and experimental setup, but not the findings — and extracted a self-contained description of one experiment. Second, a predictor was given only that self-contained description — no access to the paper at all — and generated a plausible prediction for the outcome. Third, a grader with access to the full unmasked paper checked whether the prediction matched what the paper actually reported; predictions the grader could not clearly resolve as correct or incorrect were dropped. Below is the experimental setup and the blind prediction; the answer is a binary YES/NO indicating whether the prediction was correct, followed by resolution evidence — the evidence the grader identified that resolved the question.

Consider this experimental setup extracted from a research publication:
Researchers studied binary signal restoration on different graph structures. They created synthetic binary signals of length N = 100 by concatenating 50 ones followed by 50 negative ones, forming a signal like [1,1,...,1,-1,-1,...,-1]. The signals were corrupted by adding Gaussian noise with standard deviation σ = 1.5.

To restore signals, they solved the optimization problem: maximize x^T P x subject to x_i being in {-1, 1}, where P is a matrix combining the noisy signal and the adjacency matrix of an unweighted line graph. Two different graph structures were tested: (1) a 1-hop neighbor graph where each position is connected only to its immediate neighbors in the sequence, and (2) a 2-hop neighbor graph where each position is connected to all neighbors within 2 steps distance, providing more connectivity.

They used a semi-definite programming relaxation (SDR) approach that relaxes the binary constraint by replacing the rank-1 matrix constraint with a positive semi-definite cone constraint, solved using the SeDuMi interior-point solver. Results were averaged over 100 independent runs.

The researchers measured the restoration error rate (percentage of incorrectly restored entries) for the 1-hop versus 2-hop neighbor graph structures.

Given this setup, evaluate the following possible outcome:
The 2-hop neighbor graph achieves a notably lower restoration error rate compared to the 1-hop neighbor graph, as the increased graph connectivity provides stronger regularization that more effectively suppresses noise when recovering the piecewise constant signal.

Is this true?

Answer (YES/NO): YES